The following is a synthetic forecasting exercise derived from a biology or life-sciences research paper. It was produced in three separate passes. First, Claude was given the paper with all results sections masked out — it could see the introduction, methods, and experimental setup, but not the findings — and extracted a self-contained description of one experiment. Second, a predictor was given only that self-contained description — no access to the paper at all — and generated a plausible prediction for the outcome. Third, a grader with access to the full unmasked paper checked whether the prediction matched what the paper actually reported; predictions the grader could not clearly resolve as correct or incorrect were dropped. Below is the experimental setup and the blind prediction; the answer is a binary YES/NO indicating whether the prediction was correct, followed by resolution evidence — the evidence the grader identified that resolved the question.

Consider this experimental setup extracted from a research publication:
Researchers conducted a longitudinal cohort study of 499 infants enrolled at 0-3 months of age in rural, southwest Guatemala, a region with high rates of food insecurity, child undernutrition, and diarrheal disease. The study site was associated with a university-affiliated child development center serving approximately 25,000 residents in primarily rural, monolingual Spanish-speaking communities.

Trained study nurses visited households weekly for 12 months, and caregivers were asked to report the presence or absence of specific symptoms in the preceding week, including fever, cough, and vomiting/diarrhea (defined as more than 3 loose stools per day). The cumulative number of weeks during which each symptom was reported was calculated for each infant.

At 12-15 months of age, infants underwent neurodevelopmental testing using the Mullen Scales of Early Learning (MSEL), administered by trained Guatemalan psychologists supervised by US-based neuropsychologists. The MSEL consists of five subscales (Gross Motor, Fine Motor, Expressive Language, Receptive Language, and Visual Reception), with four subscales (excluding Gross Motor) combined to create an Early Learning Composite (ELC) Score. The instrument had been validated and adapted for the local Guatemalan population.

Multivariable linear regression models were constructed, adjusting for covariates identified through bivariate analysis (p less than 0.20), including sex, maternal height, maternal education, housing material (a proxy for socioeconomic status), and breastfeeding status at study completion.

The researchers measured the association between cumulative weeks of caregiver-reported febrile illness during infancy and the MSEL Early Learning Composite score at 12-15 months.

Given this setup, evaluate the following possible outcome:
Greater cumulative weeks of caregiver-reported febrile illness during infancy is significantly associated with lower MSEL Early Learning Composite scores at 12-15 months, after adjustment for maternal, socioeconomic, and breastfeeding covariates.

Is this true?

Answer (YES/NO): YES